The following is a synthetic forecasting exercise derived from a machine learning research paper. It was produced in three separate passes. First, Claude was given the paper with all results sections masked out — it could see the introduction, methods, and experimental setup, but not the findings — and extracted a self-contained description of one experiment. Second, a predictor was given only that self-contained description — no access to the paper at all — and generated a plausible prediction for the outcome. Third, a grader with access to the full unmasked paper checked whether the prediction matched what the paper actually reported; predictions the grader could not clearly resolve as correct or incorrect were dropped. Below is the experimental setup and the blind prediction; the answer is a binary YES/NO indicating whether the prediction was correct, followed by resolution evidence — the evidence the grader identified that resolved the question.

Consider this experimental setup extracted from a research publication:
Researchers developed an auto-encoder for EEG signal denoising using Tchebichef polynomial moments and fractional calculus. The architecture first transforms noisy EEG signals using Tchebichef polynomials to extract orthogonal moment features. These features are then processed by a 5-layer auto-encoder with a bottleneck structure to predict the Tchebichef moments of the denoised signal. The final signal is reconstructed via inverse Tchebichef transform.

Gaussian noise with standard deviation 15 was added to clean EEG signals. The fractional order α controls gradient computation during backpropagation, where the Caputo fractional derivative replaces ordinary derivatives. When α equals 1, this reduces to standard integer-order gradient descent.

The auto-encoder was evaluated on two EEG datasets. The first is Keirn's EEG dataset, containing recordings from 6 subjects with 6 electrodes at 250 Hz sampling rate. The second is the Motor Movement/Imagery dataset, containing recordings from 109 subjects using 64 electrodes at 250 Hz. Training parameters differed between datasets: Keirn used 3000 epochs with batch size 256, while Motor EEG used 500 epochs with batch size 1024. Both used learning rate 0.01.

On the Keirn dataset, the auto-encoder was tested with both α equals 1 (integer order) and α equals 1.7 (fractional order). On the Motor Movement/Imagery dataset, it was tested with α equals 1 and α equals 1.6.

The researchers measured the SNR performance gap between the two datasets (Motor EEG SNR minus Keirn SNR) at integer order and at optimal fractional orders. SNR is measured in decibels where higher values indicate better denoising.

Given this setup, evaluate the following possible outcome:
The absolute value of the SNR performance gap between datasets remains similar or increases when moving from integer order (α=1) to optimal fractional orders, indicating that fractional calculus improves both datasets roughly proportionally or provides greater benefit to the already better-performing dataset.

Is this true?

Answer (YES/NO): NO